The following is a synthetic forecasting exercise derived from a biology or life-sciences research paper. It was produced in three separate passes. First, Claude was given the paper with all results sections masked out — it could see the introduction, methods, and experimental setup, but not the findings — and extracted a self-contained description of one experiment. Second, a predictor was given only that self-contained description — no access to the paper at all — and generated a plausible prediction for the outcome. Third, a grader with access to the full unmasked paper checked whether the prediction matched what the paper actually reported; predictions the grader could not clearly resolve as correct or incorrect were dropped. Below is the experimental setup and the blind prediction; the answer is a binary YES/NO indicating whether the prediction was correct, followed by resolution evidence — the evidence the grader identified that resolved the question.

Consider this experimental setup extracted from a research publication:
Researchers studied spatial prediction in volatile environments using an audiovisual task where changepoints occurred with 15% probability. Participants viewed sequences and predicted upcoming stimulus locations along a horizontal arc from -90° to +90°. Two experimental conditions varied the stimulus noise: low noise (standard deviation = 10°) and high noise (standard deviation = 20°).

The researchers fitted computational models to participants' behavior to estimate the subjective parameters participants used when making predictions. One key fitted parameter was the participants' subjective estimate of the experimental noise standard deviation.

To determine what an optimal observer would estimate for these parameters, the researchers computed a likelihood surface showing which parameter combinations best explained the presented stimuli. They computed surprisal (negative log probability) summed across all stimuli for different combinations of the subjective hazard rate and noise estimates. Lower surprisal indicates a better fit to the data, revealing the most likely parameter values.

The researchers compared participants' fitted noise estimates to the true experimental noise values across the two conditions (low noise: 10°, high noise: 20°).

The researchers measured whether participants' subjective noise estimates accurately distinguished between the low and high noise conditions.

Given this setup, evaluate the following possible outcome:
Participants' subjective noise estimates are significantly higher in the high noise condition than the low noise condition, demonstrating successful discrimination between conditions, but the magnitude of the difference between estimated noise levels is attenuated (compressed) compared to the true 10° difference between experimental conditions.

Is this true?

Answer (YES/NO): NO